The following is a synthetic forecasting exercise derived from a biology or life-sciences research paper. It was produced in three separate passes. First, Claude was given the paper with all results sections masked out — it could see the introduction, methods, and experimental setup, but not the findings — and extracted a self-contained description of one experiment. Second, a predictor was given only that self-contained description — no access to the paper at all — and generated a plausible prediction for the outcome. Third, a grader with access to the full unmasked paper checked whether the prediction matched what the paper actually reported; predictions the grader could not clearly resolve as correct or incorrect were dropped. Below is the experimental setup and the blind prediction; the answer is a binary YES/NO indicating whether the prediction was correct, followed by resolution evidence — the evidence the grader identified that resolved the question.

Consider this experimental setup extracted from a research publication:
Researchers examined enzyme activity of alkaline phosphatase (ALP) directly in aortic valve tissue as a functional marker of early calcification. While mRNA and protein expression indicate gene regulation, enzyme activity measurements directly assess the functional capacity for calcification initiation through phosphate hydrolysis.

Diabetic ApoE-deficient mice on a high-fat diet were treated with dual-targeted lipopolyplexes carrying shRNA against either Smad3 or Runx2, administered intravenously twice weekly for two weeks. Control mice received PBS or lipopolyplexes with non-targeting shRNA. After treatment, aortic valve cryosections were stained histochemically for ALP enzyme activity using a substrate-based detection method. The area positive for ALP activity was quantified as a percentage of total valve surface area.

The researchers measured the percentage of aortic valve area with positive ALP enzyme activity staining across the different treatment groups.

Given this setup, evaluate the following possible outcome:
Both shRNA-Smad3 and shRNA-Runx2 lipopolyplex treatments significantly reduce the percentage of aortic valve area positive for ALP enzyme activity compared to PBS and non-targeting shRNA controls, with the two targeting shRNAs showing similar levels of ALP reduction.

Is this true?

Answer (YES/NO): NO